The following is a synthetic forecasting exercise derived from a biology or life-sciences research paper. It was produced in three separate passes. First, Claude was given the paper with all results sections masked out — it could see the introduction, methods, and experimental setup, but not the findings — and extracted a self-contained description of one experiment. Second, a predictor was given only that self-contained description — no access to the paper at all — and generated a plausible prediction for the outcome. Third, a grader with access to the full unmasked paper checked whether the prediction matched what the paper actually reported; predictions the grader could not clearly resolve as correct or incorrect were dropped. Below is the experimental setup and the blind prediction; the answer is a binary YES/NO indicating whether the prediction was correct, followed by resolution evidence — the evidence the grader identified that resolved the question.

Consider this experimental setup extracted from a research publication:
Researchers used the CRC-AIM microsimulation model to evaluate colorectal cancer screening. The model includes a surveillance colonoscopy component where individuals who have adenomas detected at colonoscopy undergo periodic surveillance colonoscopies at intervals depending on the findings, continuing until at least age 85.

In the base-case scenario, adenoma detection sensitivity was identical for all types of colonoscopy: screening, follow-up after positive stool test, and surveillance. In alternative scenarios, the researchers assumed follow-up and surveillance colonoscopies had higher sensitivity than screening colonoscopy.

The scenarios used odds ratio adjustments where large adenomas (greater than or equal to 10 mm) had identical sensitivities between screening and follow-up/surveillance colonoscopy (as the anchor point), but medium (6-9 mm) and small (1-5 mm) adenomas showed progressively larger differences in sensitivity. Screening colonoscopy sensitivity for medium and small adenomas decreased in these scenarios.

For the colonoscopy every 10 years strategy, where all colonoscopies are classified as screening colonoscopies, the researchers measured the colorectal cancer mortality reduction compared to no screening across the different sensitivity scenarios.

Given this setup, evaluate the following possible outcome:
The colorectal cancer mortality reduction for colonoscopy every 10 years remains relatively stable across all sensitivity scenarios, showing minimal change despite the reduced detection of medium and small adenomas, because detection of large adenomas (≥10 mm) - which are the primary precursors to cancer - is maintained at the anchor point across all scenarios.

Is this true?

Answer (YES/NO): NO